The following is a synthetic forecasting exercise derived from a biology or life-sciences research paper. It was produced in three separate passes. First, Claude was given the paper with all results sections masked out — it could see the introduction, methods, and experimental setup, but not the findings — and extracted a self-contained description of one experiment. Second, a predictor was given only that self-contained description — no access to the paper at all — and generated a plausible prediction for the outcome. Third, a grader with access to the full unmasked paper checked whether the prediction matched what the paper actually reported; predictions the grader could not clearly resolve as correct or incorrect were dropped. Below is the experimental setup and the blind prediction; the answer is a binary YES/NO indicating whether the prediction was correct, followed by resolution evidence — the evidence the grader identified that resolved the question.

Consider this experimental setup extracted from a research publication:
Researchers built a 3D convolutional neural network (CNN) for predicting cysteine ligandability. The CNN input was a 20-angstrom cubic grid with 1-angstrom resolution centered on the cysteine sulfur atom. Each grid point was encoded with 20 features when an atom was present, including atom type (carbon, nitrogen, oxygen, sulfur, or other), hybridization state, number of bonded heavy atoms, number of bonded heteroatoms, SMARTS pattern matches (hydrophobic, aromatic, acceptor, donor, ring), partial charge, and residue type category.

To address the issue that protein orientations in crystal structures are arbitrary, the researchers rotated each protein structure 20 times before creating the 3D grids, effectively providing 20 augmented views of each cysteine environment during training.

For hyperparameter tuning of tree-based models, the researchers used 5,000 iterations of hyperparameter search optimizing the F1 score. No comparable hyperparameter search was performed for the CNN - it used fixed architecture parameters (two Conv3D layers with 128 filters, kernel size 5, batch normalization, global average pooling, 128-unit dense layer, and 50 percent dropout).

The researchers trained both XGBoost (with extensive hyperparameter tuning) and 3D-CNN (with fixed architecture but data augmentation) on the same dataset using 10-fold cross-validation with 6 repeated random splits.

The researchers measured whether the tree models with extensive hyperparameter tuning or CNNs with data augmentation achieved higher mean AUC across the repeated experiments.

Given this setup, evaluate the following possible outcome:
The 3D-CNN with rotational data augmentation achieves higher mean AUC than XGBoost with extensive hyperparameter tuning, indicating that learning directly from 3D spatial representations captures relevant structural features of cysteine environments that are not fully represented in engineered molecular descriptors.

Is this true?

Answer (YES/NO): NO